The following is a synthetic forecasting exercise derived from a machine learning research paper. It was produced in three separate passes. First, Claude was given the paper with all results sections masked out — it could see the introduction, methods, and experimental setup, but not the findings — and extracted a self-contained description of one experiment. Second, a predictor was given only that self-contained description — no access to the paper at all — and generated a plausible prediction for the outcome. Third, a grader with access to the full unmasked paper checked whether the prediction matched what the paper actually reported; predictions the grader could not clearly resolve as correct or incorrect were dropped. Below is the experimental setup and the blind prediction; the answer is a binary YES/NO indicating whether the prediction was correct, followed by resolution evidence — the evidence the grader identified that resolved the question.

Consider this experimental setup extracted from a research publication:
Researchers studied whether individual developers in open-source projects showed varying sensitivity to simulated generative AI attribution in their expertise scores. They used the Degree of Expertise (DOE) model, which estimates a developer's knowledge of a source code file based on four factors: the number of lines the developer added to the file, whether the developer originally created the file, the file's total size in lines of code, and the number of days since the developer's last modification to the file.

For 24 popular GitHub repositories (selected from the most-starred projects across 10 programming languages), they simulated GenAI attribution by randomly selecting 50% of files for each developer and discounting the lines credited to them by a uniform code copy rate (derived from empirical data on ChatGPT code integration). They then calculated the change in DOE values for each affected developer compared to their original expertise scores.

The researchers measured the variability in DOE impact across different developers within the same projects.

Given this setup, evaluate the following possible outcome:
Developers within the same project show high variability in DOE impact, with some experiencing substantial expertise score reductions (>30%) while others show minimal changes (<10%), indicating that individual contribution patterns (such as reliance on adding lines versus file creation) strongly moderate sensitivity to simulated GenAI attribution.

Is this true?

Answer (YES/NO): NO